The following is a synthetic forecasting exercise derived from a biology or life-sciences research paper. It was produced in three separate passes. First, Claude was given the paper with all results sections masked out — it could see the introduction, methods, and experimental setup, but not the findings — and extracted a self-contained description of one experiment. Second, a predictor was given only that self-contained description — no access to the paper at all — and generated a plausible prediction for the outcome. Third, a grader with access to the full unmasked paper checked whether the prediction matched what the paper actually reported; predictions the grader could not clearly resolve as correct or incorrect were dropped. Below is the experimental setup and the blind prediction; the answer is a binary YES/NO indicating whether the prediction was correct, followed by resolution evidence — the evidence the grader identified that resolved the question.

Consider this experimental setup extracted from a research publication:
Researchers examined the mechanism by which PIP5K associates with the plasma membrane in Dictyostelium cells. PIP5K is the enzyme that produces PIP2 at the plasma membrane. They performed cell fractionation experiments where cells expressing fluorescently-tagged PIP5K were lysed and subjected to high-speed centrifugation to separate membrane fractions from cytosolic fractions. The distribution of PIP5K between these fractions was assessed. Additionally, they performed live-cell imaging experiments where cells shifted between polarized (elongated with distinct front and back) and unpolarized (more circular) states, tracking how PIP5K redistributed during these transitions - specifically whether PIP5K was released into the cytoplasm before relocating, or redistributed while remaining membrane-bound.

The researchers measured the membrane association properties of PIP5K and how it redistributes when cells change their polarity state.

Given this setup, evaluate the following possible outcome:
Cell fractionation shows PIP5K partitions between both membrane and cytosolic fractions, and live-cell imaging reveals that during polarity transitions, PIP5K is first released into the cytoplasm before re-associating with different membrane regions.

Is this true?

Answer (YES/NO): NO